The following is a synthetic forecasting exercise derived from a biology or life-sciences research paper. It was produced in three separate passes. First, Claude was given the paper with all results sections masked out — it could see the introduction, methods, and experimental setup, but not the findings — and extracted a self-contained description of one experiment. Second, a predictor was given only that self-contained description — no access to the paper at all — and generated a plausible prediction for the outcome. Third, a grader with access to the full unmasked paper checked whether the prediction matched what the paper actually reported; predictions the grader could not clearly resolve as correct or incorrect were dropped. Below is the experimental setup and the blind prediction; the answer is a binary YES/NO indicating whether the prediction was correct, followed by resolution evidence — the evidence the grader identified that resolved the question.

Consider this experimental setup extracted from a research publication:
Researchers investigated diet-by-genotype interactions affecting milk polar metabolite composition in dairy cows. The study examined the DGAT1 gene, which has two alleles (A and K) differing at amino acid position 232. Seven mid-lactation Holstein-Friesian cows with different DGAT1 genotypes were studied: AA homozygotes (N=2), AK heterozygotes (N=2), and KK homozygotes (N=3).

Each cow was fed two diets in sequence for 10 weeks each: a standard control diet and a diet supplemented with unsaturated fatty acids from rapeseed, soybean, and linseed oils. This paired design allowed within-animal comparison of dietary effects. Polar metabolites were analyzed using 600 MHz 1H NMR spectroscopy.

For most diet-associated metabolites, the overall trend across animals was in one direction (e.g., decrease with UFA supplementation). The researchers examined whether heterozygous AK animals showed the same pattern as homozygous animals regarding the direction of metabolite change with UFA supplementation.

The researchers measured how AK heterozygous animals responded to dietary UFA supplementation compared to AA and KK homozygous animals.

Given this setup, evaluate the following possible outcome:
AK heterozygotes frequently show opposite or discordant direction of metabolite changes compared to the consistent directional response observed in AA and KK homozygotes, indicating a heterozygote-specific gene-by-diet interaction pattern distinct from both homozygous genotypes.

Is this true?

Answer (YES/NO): YES